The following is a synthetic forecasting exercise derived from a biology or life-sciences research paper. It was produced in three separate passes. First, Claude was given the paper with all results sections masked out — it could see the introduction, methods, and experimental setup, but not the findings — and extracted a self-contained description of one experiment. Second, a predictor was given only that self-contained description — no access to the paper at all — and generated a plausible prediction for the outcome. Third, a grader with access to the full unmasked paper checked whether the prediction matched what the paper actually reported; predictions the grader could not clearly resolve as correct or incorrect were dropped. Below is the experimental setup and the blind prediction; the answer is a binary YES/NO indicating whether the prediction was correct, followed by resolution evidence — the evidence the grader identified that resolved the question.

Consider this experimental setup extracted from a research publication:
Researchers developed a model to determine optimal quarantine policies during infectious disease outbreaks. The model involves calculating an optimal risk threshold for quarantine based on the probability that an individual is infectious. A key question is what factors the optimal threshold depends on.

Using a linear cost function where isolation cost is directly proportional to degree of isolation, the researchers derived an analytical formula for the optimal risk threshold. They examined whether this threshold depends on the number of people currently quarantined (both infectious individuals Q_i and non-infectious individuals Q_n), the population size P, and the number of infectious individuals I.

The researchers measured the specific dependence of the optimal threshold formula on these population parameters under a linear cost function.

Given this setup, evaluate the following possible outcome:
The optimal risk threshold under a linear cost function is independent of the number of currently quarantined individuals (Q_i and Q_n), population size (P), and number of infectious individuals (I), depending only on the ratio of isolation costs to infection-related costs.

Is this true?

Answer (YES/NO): NO